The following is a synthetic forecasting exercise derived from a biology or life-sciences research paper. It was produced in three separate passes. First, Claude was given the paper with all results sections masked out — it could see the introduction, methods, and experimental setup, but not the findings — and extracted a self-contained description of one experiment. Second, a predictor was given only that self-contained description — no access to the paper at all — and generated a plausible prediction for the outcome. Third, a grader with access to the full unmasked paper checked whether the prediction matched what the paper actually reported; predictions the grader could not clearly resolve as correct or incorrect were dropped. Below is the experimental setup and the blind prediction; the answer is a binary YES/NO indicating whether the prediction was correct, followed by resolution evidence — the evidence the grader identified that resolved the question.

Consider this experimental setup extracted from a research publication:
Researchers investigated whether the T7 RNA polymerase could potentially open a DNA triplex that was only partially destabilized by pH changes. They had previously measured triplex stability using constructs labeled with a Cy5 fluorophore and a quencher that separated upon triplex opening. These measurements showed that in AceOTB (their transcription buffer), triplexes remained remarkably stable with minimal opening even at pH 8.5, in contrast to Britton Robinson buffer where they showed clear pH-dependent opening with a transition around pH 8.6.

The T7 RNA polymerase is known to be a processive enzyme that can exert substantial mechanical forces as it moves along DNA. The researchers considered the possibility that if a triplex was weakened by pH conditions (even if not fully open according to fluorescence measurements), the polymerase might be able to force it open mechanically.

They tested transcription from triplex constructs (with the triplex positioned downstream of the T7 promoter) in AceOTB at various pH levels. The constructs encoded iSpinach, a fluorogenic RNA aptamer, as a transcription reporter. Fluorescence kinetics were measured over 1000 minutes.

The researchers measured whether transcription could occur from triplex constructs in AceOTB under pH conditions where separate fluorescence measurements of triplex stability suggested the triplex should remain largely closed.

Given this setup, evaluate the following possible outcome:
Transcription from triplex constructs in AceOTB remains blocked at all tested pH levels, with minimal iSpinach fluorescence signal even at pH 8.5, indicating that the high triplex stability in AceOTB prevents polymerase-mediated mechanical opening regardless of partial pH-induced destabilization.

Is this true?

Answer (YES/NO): NO